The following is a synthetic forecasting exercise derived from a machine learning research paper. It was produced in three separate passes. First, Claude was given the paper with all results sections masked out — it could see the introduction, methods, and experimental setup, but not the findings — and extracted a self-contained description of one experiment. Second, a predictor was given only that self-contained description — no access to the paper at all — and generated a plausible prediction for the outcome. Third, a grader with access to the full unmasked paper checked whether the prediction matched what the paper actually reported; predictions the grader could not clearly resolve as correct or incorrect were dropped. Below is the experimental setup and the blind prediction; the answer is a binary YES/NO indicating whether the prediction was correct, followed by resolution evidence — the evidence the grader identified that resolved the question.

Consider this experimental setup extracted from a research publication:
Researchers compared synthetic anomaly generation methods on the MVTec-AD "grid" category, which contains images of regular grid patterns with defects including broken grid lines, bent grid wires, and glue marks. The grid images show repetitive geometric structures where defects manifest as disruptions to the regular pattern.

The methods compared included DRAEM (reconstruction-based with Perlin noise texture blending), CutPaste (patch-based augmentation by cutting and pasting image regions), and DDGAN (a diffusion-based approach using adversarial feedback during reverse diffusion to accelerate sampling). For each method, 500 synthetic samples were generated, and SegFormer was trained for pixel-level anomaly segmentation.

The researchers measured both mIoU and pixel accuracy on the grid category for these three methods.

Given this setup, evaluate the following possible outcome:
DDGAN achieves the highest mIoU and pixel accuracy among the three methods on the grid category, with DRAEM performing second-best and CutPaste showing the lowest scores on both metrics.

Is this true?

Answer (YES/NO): NO